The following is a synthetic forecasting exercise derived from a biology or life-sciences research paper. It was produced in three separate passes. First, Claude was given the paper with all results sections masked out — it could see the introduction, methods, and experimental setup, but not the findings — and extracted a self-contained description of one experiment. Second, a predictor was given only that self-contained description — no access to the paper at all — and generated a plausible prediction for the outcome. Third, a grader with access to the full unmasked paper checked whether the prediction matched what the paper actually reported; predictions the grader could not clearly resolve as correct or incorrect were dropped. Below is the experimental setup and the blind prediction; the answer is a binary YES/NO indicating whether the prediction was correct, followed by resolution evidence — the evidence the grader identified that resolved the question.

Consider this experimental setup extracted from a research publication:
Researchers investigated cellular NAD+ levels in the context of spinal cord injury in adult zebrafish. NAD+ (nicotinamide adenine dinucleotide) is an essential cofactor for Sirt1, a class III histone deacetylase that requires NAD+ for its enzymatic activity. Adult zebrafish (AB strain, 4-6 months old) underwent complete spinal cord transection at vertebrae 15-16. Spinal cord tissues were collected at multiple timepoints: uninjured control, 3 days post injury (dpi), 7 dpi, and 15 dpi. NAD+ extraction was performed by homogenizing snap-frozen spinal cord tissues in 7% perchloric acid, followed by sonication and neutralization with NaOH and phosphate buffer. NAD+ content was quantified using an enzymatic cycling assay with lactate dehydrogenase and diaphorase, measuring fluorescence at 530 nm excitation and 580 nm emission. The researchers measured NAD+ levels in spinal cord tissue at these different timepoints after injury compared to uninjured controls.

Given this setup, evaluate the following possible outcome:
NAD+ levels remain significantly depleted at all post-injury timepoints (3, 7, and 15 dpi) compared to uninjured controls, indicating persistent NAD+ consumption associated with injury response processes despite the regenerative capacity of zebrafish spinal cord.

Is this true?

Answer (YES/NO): NO